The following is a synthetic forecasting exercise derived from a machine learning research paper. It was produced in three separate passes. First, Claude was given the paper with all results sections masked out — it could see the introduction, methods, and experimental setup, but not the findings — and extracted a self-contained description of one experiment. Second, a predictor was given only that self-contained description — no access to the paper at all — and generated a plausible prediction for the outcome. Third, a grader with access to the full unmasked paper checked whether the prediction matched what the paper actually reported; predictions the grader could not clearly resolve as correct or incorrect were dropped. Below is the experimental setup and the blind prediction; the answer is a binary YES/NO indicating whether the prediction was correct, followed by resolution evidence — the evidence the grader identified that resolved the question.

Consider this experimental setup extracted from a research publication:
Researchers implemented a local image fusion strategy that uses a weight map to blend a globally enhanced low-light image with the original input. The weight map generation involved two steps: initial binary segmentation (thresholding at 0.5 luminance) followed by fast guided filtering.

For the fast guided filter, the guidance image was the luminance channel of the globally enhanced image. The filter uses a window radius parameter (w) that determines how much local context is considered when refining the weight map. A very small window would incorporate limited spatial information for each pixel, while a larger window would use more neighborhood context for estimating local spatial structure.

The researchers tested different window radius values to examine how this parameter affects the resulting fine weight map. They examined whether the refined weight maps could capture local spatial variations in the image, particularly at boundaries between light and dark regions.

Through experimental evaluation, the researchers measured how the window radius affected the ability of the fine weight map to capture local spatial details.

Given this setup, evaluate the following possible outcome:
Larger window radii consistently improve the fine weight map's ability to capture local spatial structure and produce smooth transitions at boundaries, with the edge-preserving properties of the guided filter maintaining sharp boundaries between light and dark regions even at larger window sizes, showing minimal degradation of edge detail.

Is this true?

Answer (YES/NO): YES